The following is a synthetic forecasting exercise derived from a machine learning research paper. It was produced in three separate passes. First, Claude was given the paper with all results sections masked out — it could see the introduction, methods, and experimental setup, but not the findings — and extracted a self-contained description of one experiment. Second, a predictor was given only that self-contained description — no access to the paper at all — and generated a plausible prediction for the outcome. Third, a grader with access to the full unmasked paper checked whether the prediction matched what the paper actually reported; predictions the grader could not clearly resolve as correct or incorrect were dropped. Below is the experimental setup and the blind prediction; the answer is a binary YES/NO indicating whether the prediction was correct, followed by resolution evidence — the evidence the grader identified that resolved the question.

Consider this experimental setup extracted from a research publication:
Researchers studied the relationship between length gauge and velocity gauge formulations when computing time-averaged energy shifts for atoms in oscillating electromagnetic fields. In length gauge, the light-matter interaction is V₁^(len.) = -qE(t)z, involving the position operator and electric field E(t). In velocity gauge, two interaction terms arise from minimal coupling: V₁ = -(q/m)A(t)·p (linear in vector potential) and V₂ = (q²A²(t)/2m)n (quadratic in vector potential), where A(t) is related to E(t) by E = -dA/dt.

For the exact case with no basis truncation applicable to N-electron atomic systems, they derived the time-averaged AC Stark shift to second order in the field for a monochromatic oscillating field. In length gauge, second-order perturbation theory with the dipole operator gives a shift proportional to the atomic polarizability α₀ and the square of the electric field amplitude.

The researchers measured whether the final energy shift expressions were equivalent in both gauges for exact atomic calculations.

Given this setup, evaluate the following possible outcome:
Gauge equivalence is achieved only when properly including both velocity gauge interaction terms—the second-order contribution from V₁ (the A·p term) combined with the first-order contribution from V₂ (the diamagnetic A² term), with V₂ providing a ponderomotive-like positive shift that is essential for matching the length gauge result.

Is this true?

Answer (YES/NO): YES